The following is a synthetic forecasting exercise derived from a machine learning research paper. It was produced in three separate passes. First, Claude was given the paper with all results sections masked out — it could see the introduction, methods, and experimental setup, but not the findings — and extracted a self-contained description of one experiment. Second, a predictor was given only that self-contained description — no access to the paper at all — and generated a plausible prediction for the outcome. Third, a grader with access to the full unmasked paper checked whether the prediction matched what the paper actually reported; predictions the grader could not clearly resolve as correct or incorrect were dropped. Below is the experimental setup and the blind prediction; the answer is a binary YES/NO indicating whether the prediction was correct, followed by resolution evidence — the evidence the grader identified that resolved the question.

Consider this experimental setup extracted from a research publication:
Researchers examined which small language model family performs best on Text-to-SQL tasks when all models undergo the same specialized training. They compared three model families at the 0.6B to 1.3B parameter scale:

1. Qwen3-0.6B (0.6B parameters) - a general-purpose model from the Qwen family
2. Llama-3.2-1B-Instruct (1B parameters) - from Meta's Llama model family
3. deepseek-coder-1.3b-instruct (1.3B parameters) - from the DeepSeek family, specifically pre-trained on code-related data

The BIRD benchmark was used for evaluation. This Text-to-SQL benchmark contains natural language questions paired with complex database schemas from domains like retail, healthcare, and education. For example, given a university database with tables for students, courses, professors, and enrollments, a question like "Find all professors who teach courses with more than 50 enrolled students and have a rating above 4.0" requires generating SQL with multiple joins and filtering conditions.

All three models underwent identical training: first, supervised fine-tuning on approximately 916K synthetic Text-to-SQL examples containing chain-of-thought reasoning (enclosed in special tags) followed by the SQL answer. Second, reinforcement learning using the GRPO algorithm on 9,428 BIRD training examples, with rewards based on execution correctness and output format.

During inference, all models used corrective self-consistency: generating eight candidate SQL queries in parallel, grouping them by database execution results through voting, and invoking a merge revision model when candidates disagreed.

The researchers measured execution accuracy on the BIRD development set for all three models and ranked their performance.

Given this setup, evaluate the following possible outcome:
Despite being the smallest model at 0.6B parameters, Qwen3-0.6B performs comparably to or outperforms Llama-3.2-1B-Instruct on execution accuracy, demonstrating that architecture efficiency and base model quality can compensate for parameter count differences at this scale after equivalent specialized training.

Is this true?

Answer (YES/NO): YES